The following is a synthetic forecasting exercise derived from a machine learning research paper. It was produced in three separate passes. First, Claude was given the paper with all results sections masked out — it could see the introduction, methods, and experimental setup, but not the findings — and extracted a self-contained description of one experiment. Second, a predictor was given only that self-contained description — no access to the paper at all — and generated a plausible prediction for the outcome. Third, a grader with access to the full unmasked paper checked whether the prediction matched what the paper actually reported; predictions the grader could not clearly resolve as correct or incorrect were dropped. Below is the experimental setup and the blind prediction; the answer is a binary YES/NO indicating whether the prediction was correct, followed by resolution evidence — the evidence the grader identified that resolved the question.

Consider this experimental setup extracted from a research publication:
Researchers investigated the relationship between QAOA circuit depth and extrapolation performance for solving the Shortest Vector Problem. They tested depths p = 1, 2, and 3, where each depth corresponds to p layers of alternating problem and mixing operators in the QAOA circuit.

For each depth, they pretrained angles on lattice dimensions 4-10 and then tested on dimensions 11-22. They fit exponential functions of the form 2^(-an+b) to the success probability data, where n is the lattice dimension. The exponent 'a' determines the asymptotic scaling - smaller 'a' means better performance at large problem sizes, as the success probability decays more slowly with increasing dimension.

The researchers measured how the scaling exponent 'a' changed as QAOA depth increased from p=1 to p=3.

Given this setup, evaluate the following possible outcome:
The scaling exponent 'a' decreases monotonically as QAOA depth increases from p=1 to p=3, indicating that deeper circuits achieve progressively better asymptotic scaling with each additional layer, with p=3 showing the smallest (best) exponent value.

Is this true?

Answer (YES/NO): YES